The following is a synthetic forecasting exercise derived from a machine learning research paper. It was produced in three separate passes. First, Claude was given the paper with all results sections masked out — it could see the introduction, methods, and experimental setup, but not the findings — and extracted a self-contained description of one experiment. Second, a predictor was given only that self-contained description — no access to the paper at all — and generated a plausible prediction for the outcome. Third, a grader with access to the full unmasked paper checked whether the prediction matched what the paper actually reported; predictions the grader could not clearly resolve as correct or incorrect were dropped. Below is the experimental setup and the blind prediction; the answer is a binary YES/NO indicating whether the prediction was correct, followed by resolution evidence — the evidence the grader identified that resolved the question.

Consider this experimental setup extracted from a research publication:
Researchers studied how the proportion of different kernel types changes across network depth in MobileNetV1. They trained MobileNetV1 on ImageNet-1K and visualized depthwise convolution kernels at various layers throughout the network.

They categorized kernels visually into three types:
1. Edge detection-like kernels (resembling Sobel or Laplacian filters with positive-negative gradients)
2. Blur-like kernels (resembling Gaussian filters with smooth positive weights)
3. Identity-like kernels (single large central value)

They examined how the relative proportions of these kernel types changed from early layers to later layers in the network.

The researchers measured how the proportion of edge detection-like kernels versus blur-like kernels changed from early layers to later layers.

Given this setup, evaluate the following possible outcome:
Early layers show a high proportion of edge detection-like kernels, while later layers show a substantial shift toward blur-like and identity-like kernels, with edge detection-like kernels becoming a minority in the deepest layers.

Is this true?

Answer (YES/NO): NO